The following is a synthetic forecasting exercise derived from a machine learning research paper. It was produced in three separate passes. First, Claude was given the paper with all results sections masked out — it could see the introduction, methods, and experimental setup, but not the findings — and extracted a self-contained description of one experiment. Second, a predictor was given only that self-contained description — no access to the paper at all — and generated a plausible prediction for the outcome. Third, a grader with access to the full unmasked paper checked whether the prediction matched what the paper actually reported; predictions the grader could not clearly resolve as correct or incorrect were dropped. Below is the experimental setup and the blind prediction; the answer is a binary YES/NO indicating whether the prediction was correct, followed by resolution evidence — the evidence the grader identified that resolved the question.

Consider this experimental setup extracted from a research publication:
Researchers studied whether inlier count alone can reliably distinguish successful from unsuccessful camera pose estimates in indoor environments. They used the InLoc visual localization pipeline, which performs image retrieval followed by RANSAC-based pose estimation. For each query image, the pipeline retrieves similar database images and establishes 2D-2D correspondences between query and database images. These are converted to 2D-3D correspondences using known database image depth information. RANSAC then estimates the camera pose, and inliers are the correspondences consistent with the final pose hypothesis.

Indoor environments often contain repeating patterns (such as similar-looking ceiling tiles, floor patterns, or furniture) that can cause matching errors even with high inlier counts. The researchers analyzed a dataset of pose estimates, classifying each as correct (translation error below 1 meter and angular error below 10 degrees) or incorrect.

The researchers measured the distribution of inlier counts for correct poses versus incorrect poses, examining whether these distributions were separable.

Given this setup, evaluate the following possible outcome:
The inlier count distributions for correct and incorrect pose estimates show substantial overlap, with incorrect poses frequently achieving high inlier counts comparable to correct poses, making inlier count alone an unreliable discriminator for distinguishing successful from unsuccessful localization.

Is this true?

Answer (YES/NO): YES